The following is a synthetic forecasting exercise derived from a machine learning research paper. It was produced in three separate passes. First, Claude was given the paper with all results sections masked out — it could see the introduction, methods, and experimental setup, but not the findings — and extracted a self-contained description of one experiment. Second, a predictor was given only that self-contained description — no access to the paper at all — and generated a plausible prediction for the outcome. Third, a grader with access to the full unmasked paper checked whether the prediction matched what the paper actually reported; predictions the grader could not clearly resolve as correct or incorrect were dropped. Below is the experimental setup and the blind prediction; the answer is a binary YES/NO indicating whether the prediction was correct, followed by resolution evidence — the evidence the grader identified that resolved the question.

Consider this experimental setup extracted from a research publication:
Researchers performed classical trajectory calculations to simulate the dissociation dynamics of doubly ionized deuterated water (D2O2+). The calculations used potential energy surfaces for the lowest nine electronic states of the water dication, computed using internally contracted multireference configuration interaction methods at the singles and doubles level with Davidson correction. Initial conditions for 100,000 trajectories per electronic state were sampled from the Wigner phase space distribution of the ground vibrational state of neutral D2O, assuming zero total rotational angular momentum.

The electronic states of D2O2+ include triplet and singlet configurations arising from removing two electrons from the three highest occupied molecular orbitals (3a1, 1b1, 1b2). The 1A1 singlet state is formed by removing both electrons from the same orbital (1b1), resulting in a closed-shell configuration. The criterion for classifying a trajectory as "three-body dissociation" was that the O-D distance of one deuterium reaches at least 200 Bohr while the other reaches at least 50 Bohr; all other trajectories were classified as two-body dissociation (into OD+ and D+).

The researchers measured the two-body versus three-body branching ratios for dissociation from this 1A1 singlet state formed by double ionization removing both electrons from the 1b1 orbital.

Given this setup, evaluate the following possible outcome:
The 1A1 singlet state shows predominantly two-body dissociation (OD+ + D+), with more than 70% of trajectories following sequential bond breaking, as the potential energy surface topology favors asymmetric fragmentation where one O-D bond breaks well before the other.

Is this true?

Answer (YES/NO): YES